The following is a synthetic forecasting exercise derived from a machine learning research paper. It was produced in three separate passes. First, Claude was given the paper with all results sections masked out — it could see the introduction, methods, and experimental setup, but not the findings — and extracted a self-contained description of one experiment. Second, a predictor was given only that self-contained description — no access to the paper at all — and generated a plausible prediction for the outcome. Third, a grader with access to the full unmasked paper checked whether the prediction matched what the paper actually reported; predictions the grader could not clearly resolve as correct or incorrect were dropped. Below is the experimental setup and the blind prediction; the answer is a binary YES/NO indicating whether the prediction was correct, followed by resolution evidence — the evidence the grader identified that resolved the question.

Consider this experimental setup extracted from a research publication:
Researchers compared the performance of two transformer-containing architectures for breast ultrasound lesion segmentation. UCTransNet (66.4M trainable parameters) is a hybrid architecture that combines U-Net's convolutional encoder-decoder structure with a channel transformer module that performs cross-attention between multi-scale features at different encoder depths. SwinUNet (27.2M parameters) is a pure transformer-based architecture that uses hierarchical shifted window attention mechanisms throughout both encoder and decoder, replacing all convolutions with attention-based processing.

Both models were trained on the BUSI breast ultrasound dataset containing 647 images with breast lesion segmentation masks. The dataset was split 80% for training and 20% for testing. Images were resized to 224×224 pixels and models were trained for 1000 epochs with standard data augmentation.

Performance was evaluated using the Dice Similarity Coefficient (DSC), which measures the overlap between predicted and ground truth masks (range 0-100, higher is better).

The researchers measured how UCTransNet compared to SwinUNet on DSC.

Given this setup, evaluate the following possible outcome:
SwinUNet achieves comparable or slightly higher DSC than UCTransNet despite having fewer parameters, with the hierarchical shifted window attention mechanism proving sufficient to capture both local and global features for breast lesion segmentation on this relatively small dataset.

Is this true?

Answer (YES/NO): NO